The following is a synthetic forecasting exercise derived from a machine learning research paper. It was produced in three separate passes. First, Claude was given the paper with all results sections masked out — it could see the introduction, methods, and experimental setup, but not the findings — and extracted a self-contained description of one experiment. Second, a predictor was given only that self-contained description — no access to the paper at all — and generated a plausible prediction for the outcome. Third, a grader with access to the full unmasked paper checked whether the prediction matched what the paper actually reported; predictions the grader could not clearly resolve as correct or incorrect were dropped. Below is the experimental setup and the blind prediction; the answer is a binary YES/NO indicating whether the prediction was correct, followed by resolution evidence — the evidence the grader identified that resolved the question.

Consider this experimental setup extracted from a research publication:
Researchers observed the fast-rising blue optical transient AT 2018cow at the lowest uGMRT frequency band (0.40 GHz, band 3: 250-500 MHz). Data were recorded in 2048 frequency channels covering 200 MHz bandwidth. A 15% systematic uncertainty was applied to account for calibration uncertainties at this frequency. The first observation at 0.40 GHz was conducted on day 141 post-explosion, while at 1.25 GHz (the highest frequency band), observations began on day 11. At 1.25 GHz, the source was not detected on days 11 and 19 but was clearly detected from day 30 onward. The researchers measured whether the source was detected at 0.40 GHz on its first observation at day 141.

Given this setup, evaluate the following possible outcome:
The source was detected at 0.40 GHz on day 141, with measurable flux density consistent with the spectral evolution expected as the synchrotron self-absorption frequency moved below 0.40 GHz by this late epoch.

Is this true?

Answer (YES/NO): NO